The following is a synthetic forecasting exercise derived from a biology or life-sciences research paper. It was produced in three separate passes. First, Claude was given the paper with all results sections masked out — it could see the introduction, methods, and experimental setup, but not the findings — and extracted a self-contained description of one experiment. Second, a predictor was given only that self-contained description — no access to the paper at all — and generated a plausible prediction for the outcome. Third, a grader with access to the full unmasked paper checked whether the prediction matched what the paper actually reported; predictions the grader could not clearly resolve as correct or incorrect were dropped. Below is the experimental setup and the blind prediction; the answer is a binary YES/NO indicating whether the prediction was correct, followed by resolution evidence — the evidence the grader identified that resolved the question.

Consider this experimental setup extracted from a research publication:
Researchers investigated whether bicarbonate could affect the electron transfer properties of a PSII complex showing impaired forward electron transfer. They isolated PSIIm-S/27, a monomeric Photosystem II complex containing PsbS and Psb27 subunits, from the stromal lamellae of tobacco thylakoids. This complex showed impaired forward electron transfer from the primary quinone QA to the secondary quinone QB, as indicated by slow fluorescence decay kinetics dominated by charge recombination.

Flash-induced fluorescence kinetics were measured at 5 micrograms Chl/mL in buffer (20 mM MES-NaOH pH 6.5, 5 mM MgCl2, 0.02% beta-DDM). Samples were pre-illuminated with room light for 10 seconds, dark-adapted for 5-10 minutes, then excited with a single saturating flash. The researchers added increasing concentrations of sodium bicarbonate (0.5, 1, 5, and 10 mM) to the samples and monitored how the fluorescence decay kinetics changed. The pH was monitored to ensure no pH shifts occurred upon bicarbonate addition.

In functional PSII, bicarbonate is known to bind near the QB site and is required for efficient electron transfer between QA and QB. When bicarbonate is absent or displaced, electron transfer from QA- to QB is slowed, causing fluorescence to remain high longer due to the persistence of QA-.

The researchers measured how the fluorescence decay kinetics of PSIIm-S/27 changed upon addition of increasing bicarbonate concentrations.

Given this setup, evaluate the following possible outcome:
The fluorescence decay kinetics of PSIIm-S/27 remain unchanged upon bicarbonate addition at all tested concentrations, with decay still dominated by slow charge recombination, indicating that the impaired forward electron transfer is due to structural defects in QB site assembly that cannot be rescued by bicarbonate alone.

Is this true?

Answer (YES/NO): NO